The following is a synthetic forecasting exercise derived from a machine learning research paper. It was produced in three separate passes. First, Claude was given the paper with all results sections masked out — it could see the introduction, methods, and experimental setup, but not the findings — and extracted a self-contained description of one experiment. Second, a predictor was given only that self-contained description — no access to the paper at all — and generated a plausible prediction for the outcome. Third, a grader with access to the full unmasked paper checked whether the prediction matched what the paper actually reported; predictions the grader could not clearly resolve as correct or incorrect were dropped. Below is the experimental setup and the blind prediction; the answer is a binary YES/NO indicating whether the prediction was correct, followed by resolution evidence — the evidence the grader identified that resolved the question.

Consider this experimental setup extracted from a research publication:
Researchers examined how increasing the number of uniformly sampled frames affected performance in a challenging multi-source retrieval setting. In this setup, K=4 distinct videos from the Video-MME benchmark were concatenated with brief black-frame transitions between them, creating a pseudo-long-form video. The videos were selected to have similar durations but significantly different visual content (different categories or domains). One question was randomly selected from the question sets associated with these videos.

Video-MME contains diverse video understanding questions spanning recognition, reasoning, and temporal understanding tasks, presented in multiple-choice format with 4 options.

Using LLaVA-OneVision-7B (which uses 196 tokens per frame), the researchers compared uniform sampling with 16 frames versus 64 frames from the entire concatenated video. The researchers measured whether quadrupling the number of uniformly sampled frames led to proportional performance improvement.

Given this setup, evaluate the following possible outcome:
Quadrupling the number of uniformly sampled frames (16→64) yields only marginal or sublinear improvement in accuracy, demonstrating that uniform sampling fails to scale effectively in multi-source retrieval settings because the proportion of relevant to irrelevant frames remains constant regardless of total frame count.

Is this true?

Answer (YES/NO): YES